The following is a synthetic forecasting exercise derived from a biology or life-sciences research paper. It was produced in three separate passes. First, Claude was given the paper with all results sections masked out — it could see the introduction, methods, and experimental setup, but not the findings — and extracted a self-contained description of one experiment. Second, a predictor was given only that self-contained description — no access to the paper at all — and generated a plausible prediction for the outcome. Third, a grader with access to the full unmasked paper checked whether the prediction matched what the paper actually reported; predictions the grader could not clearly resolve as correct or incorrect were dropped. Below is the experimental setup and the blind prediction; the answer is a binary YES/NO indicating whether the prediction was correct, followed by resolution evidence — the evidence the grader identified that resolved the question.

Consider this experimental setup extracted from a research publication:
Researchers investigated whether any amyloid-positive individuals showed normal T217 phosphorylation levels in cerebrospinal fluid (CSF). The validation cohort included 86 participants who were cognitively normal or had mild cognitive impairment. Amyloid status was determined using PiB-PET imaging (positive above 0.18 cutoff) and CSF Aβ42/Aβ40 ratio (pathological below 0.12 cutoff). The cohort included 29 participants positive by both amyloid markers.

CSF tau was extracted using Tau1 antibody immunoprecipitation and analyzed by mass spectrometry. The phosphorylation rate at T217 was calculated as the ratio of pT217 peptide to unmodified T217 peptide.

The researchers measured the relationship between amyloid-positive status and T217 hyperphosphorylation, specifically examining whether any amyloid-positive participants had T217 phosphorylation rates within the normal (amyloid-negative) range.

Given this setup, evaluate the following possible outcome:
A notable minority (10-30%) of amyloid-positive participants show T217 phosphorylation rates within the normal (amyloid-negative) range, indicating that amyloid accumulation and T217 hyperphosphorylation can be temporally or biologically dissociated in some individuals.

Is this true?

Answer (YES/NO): NO